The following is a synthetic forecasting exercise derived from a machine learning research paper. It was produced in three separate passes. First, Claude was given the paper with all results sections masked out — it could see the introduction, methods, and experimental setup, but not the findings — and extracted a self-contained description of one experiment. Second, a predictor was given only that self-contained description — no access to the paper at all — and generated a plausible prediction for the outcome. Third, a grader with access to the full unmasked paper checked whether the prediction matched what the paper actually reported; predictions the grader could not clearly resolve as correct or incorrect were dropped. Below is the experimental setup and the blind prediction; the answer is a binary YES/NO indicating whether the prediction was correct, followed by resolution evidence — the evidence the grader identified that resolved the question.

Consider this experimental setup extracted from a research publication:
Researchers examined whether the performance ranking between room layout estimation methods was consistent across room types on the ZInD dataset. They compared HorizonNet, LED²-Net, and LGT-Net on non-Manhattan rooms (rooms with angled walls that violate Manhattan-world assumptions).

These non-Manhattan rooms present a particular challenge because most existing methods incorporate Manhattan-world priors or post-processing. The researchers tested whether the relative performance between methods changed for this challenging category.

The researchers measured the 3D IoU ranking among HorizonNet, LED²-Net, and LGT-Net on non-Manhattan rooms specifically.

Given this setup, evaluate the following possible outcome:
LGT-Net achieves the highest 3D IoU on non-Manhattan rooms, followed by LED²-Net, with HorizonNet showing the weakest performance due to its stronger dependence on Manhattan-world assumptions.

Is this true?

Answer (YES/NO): YES